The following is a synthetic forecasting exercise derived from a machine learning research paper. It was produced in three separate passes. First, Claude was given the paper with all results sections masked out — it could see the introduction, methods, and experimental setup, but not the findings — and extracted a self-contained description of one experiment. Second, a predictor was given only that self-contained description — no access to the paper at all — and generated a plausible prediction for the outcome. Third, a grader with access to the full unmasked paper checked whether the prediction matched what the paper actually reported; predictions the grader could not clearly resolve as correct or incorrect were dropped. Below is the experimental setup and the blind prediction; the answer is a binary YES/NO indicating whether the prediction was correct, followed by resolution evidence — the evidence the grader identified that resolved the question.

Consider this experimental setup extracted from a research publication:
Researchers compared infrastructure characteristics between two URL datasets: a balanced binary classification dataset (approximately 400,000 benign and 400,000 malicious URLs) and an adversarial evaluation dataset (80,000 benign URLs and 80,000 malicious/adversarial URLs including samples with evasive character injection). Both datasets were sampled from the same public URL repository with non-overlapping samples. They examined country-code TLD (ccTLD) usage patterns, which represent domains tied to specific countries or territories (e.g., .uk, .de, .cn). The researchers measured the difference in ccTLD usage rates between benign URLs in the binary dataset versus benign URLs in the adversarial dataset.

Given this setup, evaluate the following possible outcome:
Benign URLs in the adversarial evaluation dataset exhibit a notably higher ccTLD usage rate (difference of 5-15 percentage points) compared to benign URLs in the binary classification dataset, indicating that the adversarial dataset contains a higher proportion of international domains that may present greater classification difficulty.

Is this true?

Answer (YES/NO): NO